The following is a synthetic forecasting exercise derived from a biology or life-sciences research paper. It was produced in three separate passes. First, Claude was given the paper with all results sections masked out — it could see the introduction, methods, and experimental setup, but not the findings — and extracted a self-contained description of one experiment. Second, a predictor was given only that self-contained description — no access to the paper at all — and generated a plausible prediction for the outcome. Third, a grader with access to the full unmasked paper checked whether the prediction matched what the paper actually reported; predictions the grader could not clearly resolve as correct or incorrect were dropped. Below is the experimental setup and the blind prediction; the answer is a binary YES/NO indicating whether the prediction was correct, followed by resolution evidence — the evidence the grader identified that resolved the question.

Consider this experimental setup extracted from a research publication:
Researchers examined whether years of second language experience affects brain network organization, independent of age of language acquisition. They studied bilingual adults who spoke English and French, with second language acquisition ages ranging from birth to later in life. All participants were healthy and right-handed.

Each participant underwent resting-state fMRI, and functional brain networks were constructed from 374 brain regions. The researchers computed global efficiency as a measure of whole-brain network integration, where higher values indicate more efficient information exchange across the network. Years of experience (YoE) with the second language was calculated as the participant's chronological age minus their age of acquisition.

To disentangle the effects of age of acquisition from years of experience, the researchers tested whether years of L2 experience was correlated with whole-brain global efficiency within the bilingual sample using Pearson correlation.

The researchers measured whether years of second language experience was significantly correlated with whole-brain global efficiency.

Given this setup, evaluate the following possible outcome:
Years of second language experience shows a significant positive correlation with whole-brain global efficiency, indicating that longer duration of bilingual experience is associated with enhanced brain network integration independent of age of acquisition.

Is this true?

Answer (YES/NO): NO